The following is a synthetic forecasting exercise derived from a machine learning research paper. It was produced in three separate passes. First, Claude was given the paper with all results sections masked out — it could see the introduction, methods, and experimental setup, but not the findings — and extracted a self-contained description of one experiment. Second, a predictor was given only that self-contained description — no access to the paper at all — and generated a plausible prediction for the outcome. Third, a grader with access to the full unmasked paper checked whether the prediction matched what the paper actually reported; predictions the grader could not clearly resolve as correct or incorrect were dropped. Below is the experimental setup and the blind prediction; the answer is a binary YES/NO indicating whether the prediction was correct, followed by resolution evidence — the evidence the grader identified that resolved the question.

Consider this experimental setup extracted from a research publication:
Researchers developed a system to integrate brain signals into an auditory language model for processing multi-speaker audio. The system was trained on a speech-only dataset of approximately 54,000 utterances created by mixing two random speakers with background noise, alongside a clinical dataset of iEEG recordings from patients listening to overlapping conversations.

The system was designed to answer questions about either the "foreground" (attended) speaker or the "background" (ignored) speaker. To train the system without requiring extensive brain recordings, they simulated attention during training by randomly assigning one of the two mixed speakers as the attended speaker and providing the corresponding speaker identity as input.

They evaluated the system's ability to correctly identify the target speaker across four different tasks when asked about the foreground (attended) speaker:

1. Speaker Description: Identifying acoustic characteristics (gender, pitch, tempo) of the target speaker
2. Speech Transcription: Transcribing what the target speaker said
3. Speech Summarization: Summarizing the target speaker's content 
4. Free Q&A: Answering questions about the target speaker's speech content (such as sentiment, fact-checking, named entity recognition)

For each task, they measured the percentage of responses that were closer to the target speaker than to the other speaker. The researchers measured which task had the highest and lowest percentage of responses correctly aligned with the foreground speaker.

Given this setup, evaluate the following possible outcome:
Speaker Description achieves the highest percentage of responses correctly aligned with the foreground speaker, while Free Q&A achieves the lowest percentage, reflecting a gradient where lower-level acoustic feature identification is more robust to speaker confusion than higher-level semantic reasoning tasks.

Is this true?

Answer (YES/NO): NO